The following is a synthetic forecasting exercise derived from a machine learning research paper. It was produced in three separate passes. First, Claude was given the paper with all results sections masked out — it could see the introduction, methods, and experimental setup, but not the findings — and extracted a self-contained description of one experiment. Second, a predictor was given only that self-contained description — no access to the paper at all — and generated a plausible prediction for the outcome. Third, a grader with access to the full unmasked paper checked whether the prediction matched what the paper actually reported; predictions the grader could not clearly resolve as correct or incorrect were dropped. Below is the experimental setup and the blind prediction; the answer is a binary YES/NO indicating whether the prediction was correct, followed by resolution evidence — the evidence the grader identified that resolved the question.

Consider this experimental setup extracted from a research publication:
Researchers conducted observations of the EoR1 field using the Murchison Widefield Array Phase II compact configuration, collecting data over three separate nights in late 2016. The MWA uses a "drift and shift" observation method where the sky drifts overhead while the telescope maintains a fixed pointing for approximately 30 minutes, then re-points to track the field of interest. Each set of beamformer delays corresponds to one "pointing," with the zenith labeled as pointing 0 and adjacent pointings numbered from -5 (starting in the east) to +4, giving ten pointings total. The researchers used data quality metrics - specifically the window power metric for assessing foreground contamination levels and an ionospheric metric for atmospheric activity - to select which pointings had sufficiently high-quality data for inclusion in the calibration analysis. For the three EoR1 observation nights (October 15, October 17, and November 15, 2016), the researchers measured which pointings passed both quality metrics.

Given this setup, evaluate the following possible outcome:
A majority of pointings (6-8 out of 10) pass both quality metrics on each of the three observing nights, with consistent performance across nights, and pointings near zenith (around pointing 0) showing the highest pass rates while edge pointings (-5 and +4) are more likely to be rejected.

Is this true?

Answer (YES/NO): NO